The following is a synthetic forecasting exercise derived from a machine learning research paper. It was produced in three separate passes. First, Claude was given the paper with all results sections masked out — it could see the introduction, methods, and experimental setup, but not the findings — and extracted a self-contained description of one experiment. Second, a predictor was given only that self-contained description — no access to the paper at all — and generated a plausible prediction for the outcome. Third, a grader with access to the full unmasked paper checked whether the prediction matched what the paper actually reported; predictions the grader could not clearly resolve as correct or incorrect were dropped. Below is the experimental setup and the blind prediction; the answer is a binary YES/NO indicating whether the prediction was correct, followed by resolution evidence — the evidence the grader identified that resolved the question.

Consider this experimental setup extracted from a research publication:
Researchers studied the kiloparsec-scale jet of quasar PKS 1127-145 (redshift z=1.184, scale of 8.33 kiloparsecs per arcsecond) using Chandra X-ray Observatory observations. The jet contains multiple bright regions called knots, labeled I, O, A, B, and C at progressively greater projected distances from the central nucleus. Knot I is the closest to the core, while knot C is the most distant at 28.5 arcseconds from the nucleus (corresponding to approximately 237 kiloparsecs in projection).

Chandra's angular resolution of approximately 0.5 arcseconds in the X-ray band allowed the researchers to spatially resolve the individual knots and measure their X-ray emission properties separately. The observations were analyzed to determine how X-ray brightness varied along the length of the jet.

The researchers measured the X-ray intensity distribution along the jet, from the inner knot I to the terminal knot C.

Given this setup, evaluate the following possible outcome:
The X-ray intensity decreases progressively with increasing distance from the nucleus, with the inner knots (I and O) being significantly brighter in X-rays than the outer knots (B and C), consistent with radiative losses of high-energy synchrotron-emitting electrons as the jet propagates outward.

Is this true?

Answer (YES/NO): NO